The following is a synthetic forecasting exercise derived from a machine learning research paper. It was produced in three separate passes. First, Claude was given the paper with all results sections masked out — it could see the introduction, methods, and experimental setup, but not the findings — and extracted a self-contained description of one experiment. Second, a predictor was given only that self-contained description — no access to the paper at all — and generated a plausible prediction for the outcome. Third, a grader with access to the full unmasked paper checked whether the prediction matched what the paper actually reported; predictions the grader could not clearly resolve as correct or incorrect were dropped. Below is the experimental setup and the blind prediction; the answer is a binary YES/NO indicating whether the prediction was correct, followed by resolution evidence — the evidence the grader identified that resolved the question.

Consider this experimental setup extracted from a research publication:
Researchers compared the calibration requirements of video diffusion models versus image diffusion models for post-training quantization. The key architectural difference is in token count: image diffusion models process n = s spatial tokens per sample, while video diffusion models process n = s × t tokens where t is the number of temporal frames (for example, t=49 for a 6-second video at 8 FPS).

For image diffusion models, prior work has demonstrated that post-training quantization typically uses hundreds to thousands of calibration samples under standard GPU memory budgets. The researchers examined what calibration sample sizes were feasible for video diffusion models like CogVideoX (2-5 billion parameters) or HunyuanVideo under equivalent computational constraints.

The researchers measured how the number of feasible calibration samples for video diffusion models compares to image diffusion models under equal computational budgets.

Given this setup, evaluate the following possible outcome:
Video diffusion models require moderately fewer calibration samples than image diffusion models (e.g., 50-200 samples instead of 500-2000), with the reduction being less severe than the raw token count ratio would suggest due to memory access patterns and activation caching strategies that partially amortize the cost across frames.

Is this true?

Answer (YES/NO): NO